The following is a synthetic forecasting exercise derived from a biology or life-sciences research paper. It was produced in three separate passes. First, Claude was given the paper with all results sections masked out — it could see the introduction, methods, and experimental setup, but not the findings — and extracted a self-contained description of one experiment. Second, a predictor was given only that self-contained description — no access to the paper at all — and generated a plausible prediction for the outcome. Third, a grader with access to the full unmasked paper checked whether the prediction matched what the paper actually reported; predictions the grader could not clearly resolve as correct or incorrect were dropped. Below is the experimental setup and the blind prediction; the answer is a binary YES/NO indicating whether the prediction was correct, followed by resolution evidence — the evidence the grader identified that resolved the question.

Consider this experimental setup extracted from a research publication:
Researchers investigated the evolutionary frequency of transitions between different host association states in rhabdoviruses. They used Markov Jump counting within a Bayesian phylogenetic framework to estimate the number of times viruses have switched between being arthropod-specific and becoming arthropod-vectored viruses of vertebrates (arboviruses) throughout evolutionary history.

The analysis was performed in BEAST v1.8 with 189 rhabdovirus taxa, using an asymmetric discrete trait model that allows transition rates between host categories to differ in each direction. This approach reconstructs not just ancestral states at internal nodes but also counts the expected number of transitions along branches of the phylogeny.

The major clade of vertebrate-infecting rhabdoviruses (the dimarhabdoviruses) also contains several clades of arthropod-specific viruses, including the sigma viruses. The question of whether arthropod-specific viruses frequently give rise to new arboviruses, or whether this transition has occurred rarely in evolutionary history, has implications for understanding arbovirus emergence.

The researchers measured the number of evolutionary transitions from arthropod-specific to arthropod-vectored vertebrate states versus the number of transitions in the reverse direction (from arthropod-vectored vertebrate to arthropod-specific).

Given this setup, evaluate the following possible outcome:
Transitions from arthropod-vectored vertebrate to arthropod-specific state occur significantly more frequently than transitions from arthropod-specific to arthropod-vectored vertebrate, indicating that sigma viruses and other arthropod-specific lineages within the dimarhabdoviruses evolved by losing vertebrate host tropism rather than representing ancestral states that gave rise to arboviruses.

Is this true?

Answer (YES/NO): YES